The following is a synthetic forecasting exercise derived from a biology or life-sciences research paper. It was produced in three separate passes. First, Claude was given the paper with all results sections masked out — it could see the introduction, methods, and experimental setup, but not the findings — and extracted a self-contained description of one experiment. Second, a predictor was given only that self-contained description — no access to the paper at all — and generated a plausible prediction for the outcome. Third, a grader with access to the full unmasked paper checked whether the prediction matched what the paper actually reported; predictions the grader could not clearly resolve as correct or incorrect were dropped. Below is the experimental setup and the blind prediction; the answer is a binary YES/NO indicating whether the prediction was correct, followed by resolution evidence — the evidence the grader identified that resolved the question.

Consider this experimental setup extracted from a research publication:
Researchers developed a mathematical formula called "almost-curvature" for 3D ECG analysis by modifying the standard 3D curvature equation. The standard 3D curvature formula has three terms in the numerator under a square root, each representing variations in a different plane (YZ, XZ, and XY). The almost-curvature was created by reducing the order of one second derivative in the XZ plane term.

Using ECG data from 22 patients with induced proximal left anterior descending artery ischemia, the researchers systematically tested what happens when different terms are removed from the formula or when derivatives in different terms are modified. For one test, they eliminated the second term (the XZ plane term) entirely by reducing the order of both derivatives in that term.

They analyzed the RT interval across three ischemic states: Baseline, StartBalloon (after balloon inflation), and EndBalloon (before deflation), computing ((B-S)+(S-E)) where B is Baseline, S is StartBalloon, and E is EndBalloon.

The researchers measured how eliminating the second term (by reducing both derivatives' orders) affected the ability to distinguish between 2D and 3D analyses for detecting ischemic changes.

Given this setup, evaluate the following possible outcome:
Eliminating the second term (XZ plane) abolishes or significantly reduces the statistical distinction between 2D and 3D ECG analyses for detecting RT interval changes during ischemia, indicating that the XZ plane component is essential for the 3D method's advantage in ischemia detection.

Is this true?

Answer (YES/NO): YES